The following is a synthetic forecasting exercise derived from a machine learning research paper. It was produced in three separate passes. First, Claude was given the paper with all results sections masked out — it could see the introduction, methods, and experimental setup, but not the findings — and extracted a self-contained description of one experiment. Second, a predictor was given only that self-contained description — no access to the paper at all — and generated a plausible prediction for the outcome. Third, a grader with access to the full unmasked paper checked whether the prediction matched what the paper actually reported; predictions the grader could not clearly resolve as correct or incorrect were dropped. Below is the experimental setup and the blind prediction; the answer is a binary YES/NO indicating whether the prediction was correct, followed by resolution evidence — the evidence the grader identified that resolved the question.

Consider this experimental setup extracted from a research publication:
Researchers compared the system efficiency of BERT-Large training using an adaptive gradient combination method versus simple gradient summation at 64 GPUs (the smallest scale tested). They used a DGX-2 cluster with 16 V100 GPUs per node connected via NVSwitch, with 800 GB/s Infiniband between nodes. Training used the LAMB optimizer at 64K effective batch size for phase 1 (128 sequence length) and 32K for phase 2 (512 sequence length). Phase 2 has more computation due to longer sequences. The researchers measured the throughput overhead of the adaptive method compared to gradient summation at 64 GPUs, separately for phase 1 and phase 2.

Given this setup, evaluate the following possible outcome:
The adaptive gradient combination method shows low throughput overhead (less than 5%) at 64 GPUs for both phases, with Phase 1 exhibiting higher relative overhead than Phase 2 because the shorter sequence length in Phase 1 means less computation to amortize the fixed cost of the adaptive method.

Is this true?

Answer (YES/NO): YES